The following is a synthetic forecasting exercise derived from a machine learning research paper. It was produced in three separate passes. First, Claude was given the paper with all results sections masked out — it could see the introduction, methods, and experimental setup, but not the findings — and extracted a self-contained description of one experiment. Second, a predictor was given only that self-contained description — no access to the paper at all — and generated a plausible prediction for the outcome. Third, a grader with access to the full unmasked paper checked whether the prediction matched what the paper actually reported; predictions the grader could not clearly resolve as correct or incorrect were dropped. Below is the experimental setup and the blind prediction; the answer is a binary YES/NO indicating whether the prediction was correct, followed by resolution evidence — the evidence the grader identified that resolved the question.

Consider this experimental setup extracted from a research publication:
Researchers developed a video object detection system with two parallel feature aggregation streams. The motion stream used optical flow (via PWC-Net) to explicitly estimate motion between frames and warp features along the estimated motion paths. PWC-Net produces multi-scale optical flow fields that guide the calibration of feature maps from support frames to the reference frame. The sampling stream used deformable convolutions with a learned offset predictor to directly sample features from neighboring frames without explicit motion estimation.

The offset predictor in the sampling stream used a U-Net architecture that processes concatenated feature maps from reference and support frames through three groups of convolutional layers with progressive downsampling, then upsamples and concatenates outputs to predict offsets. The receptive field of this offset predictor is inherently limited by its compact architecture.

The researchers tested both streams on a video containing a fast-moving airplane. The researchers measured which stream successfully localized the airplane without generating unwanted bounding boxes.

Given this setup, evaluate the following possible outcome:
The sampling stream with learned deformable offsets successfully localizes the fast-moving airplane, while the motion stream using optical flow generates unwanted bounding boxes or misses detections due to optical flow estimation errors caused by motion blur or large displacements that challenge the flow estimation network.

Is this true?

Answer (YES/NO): NO